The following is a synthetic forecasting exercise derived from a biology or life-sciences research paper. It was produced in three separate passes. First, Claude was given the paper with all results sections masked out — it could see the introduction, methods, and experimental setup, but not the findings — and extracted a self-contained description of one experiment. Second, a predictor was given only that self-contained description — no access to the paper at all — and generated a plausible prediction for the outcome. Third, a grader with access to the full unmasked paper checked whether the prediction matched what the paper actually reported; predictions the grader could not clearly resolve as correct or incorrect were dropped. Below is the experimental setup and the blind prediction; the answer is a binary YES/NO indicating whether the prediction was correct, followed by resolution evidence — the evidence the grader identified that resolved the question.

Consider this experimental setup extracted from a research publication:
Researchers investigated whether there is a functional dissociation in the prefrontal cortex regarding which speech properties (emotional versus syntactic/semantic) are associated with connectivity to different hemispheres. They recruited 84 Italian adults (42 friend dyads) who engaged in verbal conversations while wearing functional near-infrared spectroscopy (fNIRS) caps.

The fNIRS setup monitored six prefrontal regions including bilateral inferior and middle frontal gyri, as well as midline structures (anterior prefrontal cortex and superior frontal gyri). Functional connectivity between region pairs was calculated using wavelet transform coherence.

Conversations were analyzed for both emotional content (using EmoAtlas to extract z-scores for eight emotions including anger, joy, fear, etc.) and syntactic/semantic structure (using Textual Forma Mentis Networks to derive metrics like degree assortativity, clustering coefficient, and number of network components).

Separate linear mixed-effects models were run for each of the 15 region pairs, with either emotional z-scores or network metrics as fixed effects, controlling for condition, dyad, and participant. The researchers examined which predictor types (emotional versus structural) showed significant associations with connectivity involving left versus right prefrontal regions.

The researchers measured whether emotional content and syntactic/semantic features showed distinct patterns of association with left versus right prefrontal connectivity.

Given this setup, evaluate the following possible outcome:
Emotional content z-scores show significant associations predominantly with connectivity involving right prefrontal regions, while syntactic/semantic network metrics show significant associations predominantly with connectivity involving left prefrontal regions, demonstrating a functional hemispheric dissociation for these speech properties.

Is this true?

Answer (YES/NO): YES